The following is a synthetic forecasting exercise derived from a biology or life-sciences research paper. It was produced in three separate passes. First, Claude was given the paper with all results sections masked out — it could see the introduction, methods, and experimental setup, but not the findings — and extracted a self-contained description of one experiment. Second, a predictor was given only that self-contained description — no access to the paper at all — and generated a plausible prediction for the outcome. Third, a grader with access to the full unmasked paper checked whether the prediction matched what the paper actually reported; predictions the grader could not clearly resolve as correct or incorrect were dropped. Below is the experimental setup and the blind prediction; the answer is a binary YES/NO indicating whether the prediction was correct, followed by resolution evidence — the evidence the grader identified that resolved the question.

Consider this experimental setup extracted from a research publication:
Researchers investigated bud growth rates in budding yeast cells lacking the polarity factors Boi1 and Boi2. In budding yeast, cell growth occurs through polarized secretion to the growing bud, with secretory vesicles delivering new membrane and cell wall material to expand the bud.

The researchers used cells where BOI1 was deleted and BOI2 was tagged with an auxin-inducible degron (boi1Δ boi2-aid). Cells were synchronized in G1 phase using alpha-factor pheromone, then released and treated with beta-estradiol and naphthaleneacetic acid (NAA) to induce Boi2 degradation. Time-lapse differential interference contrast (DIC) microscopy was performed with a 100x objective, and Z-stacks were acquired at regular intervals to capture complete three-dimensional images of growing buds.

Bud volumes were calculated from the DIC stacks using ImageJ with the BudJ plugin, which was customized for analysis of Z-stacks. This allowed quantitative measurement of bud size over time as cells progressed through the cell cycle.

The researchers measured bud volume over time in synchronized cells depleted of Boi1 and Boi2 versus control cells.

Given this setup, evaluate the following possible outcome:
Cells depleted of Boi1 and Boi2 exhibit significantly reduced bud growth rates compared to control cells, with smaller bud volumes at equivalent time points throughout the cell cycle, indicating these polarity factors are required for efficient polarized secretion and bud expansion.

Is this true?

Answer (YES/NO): YES